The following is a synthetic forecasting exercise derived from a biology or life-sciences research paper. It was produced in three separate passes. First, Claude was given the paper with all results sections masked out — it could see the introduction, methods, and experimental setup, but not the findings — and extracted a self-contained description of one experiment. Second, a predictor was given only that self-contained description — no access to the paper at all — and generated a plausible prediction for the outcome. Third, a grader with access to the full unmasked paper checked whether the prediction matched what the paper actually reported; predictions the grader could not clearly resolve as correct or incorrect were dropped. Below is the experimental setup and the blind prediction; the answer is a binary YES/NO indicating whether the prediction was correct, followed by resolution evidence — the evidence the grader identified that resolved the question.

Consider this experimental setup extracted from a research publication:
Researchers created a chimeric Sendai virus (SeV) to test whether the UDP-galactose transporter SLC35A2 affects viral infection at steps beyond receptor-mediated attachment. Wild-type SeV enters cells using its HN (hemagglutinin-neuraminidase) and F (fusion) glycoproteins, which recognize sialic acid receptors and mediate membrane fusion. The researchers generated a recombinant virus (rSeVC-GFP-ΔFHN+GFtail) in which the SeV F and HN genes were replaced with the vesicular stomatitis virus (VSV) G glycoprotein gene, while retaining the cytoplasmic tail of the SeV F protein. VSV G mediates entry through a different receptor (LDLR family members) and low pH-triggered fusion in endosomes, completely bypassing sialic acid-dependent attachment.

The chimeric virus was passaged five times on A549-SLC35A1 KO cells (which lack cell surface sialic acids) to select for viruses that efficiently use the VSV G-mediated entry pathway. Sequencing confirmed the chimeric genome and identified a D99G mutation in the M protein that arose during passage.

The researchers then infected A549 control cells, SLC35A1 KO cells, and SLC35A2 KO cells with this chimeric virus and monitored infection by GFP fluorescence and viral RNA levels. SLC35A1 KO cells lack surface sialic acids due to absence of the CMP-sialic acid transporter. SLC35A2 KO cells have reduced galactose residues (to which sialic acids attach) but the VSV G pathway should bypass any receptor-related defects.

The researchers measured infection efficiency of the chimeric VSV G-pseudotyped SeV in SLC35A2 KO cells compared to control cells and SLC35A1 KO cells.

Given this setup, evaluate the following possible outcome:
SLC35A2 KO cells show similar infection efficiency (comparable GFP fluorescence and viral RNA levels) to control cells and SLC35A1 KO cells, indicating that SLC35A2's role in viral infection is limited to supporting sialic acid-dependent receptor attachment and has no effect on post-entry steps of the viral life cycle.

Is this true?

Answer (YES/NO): NO